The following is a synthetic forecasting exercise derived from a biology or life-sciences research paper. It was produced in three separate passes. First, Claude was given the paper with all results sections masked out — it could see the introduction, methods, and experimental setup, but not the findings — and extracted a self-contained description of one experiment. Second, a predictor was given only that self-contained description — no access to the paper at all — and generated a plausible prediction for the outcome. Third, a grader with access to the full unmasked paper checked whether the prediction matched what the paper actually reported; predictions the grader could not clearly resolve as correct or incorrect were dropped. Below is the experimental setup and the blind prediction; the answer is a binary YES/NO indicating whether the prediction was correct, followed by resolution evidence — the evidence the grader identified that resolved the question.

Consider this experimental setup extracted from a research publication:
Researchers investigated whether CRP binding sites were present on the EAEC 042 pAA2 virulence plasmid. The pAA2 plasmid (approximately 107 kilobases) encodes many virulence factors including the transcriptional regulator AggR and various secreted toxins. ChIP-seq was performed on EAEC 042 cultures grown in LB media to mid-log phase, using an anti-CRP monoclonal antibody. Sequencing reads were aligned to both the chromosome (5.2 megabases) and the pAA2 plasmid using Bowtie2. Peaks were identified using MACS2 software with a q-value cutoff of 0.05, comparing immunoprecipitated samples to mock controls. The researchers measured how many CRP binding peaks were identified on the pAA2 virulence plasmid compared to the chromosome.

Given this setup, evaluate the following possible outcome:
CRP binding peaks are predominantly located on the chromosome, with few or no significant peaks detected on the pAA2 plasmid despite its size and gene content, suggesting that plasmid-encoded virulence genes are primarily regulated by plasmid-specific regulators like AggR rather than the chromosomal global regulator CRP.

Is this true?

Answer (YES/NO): NO